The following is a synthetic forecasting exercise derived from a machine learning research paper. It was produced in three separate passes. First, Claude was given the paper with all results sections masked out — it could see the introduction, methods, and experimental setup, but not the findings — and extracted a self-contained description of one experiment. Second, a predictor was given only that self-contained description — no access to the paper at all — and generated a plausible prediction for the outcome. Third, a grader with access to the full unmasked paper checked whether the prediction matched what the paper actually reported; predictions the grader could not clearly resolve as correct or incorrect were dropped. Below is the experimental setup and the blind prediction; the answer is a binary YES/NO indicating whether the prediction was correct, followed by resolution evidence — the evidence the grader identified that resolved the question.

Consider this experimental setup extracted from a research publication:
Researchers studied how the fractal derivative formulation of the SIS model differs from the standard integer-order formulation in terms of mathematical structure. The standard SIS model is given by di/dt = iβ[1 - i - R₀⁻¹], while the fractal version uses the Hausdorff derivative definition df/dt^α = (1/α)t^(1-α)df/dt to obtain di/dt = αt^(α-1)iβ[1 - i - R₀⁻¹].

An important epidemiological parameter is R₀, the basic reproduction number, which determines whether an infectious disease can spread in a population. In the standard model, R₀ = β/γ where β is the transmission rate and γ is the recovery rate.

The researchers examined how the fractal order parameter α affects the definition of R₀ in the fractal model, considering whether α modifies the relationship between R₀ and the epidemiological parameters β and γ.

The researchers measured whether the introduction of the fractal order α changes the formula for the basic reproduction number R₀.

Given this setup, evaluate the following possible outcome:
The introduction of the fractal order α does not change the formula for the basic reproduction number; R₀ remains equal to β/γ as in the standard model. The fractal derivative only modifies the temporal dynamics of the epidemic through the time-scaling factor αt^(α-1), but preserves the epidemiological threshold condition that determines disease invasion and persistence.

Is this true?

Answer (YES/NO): YES